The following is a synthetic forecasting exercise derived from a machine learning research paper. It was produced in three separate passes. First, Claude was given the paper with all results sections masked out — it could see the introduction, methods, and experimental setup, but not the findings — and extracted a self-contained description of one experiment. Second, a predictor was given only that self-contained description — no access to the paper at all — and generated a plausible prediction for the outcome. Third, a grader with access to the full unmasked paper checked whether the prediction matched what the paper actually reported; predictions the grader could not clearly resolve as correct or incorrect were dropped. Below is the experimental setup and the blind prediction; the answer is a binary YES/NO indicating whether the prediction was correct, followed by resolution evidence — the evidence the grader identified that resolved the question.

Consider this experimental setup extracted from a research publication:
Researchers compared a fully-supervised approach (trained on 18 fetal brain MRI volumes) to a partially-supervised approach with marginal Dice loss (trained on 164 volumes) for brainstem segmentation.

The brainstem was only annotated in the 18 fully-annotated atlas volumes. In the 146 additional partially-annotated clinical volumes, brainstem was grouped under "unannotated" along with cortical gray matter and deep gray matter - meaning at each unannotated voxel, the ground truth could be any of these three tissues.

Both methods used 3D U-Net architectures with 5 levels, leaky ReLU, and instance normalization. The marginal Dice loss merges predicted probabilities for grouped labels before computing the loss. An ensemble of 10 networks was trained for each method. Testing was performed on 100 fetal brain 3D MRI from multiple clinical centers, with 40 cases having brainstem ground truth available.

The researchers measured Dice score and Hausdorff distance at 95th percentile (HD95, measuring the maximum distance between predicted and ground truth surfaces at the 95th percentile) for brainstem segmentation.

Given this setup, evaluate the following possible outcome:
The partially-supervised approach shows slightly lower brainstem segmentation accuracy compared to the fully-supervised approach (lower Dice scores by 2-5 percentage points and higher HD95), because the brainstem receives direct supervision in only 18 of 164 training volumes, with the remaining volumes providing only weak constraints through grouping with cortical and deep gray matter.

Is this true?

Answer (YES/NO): NO